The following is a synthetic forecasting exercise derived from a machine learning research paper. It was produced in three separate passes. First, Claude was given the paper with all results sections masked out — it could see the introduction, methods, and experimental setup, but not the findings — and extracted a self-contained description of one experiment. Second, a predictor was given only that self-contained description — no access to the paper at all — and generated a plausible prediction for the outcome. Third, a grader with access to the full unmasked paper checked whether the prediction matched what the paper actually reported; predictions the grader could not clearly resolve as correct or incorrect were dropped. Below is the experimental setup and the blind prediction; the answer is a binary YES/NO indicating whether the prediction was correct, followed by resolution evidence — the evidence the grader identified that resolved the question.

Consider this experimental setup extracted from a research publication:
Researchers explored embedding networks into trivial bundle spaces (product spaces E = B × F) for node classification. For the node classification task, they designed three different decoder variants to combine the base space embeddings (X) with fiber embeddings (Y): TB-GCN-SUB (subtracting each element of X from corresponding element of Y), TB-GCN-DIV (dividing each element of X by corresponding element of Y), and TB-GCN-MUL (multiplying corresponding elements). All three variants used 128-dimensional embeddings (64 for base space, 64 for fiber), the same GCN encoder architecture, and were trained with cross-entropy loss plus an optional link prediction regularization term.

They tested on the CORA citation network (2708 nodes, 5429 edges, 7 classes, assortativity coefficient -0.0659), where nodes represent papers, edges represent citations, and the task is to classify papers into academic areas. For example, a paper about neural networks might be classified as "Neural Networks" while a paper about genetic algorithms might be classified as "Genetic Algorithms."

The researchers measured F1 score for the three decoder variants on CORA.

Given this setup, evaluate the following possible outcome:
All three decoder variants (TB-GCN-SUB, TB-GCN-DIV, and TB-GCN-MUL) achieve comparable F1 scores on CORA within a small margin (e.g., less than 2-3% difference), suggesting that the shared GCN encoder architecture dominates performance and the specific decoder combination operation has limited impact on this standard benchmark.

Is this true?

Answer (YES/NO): NO